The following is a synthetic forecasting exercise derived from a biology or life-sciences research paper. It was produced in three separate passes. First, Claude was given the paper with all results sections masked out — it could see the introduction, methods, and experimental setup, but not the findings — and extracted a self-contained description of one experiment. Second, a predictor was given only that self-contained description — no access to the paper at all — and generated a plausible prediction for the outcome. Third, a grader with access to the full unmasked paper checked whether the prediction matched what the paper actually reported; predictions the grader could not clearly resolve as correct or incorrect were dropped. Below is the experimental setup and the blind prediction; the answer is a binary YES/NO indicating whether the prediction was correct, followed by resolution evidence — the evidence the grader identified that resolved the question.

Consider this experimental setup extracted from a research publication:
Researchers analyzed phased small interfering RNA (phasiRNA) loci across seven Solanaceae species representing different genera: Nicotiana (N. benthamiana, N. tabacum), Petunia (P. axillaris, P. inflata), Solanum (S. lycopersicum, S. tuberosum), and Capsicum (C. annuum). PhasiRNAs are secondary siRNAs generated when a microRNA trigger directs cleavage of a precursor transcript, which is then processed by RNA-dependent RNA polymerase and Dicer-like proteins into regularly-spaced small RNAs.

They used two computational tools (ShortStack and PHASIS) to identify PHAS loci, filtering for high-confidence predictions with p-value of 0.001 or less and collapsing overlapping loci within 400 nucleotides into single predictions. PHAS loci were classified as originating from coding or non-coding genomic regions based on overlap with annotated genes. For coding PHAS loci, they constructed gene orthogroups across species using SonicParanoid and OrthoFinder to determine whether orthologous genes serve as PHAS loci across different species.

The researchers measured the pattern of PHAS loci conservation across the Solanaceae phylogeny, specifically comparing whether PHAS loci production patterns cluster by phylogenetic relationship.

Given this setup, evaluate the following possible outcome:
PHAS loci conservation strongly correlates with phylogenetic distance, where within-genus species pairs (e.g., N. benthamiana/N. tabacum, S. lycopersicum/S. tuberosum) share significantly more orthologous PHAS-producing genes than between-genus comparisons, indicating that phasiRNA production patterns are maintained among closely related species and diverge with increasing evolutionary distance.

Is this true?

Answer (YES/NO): NO